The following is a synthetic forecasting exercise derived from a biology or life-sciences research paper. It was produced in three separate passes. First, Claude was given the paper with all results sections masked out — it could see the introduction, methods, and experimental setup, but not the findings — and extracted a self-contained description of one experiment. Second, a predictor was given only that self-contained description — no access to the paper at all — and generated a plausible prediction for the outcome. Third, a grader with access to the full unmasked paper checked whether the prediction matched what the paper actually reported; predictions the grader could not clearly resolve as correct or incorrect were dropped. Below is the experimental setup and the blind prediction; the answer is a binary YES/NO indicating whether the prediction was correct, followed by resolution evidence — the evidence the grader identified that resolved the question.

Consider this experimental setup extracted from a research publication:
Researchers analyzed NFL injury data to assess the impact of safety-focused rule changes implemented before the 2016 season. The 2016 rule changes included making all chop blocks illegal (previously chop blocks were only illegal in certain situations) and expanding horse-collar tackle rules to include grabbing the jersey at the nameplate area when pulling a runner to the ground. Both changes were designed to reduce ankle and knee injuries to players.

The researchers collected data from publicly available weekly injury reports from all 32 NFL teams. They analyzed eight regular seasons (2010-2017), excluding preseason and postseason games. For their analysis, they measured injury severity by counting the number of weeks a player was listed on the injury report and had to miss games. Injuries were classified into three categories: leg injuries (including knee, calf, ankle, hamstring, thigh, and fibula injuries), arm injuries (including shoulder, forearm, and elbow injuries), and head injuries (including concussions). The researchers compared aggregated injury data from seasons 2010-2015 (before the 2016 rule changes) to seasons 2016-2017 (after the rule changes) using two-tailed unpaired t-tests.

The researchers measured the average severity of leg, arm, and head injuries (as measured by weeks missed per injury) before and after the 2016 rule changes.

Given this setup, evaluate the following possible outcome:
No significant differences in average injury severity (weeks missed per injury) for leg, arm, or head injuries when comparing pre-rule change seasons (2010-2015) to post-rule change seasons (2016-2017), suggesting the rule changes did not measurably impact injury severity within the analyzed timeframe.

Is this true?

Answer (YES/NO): NO